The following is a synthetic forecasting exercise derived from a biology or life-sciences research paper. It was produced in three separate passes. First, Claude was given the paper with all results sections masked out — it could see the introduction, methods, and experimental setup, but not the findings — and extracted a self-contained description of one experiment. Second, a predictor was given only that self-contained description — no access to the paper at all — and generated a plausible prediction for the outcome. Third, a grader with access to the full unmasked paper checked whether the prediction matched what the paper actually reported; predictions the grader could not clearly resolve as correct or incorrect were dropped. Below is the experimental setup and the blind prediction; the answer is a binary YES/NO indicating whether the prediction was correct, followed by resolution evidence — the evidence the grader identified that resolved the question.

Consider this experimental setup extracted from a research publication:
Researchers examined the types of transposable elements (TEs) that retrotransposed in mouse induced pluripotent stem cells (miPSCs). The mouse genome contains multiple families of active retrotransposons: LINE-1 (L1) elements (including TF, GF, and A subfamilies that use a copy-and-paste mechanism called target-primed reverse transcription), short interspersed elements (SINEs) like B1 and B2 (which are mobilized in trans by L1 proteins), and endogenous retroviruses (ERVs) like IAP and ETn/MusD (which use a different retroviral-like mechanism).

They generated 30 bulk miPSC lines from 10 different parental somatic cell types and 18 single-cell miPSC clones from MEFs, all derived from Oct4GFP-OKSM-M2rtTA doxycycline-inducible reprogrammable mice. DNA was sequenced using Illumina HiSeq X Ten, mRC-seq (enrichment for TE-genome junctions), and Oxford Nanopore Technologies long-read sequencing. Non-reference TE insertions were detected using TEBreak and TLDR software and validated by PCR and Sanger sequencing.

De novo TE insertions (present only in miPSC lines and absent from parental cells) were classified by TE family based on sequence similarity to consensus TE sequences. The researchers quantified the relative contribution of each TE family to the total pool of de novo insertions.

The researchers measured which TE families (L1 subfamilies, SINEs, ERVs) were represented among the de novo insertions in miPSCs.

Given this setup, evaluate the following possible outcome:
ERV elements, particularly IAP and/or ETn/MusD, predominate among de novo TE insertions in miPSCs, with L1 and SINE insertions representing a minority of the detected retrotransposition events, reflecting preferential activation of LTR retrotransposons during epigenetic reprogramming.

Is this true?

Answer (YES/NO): NO